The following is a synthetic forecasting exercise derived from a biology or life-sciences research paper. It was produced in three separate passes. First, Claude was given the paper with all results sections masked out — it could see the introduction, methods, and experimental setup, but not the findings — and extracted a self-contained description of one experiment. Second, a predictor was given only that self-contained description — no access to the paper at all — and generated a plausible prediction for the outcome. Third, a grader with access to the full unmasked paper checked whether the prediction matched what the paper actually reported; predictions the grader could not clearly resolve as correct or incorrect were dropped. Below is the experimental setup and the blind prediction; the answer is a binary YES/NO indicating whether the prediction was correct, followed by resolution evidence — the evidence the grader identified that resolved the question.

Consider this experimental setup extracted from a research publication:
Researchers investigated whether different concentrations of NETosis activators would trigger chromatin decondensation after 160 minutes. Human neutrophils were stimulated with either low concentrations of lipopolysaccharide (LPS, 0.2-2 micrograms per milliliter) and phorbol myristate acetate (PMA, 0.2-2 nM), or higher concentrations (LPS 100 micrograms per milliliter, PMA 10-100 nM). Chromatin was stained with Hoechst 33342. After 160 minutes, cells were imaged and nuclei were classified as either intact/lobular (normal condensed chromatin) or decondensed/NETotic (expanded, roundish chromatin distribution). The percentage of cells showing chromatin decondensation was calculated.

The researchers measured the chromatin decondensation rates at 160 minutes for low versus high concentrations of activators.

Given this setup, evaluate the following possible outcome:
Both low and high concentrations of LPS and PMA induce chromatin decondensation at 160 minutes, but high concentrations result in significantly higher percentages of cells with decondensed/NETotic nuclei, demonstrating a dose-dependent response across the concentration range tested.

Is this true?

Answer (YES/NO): NO